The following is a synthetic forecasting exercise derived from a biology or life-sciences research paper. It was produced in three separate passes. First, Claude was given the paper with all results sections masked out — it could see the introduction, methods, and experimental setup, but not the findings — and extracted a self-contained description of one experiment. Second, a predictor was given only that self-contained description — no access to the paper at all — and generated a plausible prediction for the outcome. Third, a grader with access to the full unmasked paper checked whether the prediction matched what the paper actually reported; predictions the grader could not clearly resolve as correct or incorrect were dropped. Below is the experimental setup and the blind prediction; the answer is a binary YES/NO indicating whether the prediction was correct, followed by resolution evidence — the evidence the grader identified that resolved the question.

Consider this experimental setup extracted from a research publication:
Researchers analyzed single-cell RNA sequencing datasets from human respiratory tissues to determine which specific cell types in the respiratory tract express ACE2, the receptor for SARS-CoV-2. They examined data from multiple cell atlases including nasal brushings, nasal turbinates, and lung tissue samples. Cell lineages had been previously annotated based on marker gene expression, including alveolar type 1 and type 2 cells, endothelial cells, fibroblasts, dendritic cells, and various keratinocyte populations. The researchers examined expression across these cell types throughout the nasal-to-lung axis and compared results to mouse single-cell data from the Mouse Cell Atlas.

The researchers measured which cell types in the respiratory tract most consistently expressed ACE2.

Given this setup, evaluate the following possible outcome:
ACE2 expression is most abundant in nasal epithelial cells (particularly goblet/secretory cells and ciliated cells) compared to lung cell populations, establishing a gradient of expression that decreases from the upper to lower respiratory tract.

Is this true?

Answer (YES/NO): NO